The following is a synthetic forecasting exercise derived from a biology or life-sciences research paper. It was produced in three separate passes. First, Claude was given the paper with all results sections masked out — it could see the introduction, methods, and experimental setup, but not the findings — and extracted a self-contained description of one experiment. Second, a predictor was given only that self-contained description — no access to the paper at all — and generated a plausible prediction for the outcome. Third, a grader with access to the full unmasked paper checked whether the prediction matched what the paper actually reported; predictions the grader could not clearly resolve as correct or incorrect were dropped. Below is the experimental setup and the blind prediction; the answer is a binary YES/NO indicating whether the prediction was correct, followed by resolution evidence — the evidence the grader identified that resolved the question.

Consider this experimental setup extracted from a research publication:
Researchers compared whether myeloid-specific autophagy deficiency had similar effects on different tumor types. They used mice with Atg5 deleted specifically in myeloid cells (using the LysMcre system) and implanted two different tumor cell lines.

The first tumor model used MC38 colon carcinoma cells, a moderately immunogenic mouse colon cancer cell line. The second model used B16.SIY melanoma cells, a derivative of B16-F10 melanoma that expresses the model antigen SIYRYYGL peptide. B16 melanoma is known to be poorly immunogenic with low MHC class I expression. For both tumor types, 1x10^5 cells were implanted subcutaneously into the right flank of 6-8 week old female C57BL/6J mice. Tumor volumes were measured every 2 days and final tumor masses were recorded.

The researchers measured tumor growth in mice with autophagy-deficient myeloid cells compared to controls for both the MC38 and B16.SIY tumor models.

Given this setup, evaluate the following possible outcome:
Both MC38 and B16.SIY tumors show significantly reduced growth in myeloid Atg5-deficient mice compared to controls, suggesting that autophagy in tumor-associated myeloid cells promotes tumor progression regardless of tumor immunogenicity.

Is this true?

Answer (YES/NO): YES